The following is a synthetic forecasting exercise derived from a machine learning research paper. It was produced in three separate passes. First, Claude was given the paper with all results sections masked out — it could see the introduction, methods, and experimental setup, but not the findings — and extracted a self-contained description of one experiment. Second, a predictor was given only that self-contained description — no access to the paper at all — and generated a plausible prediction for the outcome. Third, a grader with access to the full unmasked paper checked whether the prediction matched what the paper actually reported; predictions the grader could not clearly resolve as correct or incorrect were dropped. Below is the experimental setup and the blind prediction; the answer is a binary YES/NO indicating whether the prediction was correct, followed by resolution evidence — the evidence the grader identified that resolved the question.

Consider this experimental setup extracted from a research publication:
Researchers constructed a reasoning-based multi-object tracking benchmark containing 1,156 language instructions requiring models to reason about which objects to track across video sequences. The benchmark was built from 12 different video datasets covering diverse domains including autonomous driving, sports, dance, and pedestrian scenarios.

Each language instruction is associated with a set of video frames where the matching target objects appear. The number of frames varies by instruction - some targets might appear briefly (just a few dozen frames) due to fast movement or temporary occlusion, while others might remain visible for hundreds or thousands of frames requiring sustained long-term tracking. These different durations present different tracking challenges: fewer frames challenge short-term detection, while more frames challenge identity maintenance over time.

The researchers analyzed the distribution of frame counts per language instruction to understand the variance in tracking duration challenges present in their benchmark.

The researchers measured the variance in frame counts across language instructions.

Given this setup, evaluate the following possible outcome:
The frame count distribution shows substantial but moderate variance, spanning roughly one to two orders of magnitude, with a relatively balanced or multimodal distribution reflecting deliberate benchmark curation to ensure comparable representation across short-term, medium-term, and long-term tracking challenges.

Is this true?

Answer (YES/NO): NO